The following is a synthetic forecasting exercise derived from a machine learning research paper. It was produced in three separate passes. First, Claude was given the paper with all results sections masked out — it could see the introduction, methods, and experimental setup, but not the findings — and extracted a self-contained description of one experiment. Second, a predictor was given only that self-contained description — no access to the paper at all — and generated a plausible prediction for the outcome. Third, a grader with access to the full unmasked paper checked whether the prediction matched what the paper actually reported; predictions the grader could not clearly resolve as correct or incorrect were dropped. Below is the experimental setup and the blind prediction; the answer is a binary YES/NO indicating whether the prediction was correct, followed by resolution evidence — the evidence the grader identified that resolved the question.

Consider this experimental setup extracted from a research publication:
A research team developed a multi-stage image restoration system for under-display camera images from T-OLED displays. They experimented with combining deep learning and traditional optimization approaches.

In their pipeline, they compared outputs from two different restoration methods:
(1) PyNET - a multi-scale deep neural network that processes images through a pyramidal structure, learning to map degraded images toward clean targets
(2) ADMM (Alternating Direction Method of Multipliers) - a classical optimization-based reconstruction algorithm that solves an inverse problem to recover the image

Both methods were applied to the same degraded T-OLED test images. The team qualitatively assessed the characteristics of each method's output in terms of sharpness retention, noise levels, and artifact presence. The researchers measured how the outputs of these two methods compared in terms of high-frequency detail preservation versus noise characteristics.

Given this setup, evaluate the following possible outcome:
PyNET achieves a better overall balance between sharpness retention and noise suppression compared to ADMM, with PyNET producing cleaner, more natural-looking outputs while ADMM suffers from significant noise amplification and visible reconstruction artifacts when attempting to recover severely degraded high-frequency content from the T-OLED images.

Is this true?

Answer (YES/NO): NO